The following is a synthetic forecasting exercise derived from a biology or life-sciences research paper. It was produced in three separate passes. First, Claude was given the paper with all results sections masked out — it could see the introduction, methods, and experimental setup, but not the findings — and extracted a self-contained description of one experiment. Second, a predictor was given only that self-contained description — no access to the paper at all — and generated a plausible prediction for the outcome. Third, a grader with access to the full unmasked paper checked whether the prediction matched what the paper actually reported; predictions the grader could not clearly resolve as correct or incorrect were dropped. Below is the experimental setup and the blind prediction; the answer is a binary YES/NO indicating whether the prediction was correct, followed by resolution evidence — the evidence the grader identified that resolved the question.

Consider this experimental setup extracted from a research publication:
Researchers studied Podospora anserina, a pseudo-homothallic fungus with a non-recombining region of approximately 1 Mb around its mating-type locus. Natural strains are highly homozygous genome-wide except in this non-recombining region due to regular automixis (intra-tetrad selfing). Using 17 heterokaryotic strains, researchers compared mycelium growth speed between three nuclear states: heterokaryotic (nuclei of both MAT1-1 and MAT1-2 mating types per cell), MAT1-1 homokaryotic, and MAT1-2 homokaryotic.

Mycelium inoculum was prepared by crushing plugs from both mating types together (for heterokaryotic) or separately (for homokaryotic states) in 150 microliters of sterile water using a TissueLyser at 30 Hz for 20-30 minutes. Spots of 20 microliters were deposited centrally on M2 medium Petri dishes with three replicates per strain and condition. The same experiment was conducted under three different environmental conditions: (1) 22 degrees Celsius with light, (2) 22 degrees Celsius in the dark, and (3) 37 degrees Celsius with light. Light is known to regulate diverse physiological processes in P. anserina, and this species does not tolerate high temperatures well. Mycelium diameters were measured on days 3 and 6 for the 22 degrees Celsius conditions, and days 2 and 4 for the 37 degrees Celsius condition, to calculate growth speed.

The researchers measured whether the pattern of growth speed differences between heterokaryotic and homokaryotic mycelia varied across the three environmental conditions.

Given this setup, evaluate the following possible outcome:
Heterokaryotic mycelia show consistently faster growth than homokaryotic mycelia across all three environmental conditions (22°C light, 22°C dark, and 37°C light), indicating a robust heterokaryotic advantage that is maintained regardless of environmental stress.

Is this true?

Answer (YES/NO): NO